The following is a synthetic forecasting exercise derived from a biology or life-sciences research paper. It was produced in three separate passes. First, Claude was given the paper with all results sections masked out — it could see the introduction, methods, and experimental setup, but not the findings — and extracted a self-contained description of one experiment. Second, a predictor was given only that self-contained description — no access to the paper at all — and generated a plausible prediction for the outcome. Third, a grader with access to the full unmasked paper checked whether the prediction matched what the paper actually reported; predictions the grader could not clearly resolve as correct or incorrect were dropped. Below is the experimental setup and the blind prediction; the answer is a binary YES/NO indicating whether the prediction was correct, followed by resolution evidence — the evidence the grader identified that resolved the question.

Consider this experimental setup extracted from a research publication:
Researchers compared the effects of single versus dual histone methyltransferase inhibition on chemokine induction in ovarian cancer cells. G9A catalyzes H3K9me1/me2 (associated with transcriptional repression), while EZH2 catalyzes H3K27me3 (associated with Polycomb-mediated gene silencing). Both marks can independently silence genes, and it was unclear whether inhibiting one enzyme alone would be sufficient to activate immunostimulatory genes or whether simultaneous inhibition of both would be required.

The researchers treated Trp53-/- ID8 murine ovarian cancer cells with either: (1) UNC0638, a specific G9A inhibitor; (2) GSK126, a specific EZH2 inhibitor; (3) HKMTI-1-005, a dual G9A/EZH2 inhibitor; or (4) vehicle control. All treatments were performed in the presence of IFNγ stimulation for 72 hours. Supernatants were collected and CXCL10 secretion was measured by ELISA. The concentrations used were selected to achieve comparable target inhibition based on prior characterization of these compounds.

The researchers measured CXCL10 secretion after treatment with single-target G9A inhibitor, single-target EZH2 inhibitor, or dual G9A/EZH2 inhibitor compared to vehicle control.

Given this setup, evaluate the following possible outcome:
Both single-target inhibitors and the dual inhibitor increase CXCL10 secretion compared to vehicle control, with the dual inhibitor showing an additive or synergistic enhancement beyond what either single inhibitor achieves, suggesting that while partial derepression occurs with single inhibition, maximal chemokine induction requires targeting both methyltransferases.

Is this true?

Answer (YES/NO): YES